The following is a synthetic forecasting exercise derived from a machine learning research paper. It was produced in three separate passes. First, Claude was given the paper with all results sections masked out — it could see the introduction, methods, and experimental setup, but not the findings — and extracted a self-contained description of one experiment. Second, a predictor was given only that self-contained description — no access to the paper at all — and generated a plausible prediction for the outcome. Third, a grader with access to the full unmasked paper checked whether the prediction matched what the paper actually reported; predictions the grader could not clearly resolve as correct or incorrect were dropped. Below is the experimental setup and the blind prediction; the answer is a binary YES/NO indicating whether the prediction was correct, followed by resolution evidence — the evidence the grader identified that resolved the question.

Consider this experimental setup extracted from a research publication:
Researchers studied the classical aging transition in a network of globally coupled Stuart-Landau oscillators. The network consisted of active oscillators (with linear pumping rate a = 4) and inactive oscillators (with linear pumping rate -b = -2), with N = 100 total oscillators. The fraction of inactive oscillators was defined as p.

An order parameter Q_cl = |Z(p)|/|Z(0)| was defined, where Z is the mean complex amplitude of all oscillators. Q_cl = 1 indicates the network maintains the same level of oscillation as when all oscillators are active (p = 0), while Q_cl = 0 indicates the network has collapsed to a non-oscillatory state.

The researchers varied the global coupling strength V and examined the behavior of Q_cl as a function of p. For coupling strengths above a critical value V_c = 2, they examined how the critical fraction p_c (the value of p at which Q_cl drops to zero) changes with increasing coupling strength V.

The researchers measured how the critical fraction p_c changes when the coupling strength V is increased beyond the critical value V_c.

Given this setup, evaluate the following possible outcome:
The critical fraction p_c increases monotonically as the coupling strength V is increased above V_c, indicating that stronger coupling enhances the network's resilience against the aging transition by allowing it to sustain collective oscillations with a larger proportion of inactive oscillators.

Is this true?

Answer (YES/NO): NO